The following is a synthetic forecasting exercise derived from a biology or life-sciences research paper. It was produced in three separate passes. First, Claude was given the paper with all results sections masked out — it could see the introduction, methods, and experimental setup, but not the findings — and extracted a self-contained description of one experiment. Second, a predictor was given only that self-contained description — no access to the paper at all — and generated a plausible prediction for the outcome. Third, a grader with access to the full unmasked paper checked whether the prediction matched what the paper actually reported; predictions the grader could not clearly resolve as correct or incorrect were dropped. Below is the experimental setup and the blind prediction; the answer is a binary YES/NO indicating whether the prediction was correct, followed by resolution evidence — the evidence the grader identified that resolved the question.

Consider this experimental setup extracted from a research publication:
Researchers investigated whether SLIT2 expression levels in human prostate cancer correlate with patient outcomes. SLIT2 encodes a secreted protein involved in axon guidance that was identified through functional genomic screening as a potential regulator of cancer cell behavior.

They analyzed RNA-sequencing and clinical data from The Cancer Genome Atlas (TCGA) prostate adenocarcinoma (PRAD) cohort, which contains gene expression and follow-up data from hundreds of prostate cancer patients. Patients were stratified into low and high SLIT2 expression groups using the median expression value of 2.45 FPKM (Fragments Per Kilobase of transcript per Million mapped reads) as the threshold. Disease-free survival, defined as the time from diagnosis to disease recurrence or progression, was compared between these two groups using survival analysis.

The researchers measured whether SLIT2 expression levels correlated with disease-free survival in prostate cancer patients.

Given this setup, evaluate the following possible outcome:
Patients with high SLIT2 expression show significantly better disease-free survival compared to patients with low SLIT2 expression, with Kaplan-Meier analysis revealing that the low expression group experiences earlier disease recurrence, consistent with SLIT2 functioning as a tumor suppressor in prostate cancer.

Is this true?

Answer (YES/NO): YES